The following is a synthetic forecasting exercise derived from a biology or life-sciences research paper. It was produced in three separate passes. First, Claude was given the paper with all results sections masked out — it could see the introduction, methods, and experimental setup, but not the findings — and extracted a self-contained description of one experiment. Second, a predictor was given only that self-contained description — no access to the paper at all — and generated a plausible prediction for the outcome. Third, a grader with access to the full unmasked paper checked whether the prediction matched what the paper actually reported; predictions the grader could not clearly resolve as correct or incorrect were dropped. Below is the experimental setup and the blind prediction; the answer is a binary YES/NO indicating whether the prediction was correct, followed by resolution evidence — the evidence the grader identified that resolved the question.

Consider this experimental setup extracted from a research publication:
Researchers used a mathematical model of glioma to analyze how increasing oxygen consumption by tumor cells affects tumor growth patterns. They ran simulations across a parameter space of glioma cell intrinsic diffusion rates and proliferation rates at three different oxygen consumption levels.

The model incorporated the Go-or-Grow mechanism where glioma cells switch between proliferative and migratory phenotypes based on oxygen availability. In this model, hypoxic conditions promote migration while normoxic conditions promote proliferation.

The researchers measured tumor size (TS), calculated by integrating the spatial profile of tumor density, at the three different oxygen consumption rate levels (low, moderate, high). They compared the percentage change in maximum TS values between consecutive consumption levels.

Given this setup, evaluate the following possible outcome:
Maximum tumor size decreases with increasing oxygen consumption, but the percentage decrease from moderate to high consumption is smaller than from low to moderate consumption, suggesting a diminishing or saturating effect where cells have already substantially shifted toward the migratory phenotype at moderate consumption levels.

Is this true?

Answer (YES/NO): NO